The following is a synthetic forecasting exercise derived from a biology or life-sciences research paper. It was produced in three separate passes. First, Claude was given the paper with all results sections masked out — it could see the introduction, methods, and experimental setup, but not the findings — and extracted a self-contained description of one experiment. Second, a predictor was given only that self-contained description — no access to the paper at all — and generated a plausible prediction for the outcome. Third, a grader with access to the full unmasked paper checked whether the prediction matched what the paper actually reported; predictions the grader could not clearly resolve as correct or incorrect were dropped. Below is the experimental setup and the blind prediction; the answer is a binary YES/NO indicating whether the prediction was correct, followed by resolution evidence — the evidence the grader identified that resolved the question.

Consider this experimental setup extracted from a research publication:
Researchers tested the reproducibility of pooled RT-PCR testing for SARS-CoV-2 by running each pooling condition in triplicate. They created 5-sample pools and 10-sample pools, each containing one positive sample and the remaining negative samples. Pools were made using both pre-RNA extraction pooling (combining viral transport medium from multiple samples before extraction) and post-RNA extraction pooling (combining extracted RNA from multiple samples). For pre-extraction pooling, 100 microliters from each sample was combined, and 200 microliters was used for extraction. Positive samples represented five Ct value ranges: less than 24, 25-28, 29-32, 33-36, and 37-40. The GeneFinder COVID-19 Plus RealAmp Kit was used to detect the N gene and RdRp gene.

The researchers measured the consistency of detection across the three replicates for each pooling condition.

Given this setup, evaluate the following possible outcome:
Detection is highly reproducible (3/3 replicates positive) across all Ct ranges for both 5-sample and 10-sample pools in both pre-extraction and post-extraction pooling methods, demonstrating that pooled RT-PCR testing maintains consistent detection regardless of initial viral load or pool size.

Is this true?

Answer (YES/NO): NO